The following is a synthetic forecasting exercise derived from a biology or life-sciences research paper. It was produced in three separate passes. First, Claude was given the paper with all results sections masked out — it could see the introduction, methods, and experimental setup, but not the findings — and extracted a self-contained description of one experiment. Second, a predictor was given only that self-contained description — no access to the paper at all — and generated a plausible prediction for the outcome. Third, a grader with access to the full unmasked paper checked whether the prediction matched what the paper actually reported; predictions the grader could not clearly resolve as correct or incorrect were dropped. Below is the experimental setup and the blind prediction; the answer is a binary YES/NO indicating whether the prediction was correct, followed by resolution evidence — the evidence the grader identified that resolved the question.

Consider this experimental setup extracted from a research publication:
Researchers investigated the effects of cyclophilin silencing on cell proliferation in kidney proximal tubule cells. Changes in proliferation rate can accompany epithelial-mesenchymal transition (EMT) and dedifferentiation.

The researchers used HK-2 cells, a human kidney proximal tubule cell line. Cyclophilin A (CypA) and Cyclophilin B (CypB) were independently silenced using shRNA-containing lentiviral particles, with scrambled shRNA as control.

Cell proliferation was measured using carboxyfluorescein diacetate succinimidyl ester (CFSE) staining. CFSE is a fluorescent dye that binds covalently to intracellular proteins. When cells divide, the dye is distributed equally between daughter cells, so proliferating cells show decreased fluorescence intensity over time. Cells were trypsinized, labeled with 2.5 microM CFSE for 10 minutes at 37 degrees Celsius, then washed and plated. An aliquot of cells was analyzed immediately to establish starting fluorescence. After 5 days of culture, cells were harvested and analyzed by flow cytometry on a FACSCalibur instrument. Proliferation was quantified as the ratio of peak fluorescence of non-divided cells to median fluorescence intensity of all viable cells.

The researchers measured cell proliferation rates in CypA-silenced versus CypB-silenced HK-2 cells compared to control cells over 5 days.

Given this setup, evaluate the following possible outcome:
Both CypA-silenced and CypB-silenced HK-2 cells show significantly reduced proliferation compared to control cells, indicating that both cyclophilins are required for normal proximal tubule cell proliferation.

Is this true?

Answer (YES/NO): NO